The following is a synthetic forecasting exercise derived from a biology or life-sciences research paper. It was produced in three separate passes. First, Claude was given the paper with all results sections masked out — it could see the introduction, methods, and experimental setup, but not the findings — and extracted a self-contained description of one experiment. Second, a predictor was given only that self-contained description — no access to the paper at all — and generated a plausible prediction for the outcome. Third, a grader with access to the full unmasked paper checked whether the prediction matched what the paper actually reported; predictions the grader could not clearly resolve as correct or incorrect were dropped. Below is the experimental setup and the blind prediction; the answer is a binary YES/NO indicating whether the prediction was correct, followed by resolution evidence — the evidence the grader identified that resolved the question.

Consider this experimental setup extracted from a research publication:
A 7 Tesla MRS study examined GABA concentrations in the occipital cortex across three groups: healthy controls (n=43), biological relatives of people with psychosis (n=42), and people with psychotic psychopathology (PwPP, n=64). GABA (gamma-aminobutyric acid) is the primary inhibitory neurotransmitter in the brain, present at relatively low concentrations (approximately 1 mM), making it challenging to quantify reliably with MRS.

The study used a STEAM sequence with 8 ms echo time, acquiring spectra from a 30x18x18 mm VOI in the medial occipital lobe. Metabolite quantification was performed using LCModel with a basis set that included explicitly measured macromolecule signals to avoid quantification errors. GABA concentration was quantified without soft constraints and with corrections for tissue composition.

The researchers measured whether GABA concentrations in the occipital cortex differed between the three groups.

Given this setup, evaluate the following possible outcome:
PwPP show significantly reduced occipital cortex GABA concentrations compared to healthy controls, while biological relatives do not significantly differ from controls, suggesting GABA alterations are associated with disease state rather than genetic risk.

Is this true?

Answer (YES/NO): NO